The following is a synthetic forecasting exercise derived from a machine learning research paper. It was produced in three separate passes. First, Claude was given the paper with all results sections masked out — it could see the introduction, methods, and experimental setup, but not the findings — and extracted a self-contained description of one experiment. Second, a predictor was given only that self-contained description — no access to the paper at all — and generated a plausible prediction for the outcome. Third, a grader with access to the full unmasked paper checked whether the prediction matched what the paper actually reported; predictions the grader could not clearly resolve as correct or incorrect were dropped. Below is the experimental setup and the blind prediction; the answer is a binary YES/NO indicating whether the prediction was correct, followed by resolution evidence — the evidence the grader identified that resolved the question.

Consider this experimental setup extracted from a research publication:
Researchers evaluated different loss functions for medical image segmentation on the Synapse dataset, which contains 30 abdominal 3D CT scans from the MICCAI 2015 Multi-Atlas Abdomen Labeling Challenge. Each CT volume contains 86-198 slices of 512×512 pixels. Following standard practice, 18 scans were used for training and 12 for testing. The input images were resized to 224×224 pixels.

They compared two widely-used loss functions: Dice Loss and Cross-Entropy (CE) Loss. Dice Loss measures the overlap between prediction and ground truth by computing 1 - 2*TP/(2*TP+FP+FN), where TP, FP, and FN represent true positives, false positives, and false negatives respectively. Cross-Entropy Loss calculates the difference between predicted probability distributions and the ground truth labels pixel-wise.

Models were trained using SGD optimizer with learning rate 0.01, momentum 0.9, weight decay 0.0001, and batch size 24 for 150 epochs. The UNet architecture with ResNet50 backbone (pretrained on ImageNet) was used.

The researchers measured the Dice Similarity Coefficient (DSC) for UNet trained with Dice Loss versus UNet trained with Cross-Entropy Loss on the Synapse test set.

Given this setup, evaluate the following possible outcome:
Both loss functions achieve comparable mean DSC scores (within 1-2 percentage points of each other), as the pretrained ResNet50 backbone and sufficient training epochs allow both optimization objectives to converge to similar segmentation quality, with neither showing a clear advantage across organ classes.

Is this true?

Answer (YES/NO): NO